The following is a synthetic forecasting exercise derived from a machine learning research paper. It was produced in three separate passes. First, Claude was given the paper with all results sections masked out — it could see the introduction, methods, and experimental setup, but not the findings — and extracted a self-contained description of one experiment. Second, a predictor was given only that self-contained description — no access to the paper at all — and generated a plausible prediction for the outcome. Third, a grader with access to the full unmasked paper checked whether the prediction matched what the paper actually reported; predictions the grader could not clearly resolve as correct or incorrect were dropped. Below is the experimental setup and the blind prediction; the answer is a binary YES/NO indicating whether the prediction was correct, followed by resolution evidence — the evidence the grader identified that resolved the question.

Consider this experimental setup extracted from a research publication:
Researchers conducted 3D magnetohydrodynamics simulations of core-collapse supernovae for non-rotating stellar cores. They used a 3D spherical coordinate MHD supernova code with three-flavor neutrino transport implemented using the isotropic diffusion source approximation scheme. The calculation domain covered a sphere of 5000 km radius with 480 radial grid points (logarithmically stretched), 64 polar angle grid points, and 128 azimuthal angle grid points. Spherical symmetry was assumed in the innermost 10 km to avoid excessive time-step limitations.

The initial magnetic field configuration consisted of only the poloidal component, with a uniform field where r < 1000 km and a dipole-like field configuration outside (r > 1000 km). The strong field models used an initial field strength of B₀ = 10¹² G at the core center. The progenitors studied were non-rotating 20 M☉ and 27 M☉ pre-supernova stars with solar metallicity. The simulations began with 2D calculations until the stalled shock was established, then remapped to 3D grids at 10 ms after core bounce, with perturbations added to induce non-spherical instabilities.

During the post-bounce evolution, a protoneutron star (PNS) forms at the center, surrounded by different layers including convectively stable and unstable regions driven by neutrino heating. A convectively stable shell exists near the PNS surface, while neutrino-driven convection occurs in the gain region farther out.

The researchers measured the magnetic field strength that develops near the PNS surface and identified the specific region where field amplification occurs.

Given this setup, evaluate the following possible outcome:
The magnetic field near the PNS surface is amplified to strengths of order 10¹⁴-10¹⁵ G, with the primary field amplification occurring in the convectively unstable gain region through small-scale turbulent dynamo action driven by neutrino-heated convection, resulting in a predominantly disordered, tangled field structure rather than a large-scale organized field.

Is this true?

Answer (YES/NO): NO